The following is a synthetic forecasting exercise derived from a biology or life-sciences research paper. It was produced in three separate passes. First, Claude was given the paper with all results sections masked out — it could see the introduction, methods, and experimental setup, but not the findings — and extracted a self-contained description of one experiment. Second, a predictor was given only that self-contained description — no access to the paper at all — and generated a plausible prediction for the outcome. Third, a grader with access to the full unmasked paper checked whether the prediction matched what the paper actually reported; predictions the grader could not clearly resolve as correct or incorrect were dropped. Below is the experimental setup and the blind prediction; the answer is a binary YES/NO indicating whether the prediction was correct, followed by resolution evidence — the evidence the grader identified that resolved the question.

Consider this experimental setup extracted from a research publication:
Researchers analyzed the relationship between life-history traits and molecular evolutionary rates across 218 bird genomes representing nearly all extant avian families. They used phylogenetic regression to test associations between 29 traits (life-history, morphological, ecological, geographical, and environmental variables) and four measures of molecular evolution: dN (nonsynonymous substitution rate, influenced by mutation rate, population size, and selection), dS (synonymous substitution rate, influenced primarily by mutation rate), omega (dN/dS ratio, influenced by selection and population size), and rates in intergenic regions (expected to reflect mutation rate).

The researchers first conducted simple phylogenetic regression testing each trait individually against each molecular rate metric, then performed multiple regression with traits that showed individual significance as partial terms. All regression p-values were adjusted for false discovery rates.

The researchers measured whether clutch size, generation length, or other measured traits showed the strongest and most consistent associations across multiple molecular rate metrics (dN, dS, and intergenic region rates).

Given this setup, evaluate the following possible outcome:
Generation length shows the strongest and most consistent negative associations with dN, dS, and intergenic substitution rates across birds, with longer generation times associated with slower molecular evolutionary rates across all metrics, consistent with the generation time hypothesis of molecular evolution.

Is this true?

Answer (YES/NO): NO